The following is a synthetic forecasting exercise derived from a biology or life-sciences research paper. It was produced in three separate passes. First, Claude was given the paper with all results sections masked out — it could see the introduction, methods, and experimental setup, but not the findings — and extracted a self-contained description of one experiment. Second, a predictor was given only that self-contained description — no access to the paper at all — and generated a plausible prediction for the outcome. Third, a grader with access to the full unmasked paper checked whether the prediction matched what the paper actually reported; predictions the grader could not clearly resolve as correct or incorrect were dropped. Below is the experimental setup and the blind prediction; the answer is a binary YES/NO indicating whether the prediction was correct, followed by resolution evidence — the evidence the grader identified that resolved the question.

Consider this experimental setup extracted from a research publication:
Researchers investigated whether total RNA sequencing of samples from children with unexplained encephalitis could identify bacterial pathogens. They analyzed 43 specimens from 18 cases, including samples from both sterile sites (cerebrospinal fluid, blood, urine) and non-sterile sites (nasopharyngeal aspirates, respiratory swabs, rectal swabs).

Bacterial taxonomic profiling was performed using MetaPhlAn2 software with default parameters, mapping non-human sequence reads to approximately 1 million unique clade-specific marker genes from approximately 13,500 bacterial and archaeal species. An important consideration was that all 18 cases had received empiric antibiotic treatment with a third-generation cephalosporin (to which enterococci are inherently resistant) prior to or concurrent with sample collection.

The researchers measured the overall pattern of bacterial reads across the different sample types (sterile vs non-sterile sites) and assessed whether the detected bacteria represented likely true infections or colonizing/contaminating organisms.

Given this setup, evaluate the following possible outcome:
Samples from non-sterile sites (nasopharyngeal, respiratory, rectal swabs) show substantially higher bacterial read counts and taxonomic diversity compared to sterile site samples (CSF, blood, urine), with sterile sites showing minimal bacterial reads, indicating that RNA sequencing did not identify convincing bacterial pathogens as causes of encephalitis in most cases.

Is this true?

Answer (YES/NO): NO